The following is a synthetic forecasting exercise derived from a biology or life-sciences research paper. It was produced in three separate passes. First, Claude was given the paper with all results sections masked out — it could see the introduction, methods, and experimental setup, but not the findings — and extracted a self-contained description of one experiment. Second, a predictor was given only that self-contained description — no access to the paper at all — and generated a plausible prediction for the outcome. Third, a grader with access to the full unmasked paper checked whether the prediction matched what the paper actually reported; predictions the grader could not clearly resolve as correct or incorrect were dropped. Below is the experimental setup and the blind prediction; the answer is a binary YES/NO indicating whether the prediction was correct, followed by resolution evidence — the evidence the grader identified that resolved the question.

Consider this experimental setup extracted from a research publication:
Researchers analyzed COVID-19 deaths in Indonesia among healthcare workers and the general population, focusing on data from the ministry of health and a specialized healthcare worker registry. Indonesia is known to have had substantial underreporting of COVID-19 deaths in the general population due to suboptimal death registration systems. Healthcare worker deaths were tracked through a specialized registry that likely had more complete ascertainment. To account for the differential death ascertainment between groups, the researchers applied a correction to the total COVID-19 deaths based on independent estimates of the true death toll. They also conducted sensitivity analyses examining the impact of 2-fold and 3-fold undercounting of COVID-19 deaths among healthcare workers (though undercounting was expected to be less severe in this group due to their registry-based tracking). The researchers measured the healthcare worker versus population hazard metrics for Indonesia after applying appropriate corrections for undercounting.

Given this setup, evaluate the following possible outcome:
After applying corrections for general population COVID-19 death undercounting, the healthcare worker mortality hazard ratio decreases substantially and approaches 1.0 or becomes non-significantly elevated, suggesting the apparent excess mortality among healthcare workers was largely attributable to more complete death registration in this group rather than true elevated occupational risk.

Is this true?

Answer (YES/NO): NO